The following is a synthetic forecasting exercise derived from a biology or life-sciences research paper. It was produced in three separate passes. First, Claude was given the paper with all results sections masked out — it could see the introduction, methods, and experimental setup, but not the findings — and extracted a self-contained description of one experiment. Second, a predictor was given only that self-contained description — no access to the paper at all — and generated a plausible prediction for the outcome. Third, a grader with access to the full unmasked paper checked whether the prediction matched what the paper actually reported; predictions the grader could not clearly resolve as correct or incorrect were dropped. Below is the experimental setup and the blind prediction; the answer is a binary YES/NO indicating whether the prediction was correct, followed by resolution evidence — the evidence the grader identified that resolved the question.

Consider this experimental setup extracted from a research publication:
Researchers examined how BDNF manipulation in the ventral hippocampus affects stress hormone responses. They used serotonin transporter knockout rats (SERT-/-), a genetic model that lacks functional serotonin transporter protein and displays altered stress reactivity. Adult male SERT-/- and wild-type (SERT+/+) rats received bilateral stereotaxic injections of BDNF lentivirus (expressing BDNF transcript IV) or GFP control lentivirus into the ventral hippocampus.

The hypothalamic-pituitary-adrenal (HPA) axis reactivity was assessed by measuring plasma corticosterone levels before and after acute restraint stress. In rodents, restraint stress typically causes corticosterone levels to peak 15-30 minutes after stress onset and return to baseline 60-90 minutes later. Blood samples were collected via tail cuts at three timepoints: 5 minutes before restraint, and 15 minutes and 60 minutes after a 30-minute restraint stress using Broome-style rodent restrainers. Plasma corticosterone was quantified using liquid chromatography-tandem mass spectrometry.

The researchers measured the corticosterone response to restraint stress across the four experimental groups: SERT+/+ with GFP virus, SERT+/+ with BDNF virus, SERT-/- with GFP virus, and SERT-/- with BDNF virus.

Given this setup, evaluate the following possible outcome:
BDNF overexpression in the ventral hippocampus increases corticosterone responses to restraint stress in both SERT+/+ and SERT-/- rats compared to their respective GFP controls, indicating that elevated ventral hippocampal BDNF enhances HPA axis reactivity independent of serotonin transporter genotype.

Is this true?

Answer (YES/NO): NO